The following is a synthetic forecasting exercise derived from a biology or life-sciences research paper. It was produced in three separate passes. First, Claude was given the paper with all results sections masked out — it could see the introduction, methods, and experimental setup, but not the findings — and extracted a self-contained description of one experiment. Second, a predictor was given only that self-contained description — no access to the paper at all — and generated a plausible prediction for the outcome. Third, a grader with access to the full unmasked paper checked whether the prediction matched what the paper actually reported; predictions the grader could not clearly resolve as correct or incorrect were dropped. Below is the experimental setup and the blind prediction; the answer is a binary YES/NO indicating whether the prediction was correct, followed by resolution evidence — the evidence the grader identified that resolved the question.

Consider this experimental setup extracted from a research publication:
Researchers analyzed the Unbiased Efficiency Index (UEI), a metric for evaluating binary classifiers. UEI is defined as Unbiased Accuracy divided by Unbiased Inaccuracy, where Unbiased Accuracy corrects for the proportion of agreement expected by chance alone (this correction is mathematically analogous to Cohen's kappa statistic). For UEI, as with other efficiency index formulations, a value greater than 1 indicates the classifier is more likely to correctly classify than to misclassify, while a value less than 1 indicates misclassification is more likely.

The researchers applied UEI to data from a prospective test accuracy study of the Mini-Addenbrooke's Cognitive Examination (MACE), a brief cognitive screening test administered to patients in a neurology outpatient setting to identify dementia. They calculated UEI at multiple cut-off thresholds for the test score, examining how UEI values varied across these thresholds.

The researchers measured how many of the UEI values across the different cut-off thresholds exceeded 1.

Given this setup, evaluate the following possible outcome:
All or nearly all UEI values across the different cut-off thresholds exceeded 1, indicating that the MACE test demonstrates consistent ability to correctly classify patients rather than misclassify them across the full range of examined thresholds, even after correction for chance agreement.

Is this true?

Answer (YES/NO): NO